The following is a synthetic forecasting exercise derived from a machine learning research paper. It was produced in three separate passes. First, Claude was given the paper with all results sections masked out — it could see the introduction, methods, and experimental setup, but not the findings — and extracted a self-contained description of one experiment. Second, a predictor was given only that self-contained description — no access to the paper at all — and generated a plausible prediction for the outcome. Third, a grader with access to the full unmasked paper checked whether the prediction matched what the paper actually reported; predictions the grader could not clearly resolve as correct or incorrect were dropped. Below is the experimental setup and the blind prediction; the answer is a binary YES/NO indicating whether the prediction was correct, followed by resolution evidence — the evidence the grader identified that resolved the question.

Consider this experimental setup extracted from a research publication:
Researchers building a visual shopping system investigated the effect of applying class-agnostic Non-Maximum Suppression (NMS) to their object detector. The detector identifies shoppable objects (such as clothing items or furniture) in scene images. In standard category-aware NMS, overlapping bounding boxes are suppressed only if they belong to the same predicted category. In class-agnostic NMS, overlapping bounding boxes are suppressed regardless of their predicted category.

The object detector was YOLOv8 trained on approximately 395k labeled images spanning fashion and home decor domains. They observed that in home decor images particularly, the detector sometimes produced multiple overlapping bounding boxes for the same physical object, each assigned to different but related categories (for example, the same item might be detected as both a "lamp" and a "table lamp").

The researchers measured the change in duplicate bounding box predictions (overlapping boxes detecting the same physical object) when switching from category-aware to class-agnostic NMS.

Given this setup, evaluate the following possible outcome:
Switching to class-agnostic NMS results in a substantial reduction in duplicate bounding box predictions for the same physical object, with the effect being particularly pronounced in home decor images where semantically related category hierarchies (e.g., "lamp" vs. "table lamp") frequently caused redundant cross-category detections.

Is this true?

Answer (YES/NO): NO